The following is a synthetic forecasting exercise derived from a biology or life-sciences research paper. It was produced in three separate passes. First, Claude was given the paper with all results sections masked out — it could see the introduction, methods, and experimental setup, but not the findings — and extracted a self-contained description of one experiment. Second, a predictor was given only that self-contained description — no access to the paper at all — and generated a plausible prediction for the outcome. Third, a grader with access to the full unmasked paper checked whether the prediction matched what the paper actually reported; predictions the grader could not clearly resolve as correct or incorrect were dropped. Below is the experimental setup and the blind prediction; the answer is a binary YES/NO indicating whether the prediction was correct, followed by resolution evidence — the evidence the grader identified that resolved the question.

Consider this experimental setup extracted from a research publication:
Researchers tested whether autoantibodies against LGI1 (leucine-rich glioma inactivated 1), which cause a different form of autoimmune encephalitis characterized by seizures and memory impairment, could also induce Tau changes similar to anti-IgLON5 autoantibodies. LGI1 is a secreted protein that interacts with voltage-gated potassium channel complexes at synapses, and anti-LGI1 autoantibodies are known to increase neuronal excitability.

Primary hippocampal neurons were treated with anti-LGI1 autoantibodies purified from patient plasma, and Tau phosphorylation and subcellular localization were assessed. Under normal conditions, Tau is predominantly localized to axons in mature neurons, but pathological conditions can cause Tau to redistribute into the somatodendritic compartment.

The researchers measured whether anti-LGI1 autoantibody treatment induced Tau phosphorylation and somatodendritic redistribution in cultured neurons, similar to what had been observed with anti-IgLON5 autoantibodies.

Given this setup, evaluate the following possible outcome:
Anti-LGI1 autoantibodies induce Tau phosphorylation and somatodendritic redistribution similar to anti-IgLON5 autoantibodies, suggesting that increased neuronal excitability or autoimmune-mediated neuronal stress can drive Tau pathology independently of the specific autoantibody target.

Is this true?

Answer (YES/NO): YES